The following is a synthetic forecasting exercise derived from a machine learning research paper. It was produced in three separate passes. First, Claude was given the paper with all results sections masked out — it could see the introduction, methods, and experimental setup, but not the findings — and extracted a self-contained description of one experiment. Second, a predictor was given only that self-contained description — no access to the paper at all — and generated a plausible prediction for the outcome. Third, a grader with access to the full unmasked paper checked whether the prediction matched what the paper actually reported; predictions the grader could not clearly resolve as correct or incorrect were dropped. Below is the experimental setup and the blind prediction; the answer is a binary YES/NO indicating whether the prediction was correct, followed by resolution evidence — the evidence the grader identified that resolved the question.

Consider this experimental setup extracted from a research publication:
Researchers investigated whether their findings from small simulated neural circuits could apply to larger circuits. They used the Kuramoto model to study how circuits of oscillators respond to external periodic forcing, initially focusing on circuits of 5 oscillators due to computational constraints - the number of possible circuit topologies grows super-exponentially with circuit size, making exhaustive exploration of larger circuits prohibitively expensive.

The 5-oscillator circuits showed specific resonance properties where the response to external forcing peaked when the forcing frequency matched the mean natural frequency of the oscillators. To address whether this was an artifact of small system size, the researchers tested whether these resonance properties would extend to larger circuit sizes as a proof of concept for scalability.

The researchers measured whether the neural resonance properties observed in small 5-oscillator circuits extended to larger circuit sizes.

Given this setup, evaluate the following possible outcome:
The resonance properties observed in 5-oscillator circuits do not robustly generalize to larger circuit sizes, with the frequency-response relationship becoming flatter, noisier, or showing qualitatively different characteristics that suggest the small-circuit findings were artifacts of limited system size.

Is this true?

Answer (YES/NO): NO